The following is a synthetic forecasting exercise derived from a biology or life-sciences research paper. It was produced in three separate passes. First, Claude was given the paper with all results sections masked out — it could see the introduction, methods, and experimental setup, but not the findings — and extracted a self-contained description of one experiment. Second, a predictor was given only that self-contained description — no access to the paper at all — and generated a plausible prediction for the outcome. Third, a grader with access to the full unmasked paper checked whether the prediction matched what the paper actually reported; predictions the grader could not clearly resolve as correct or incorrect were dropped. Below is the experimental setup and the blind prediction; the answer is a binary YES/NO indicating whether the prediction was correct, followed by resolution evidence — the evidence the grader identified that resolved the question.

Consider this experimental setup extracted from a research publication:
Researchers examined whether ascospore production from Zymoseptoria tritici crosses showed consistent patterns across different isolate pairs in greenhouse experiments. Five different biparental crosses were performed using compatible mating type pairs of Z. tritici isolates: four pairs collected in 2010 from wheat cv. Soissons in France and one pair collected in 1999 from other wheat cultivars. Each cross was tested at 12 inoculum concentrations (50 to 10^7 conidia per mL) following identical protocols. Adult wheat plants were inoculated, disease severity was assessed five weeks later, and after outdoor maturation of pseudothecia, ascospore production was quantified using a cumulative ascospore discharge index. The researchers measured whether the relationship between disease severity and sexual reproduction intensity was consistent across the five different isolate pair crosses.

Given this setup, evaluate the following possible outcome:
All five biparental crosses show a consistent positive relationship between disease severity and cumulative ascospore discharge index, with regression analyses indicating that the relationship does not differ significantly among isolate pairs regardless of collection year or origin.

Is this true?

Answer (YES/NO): NO